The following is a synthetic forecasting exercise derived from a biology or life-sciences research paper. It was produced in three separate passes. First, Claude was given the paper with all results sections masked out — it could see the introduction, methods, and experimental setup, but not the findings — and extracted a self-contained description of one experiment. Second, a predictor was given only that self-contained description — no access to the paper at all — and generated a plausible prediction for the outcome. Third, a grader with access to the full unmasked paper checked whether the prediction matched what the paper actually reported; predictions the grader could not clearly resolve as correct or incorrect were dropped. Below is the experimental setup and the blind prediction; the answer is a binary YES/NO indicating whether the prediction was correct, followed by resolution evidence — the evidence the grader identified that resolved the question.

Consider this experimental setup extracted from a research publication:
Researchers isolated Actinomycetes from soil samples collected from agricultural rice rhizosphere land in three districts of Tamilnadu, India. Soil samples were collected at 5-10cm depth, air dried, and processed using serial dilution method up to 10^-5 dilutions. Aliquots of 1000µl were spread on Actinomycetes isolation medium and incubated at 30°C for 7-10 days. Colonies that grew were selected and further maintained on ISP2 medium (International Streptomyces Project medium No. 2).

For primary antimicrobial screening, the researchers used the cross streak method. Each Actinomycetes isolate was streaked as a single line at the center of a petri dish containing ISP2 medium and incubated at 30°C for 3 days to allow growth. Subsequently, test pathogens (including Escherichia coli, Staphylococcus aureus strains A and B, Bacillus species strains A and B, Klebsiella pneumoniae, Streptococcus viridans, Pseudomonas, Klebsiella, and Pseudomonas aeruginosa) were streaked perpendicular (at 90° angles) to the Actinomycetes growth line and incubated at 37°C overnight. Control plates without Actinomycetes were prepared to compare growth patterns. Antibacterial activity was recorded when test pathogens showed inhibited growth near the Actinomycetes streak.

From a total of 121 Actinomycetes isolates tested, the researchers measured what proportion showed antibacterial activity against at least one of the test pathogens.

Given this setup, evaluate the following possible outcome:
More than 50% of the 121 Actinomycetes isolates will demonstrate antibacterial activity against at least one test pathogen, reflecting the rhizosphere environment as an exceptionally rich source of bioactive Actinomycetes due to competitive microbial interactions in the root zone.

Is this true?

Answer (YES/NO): NO